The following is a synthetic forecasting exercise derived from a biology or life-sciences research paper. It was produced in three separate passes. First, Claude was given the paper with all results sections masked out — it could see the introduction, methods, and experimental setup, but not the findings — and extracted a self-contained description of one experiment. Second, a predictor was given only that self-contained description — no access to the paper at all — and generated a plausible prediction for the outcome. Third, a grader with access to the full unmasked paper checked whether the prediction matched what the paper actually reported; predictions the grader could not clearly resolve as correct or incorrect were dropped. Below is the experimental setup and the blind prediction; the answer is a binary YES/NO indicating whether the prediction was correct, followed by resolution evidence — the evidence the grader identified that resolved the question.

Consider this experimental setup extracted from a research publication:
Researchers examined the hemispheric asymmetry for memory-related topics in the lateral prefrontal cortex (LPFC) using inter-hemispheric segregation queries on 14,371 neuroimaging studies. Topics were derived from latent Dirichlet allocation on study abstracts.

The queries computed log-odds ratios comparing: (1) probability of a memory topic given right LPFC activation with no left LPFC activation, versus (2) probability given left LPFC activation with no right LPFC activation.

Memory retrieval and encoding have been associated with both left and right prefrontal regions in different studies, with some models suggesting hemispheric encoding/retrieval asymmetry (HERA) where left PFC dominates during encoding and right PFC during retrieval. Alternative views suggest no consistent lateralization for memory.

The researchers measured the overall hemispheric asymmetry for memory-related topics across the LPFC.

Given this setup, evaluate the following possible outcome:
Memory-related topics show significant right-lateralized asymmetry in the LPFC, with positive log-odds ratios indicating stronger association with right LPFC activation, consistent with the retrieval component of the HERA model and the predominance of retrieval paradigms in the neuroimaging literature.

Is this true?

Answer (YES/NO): NO